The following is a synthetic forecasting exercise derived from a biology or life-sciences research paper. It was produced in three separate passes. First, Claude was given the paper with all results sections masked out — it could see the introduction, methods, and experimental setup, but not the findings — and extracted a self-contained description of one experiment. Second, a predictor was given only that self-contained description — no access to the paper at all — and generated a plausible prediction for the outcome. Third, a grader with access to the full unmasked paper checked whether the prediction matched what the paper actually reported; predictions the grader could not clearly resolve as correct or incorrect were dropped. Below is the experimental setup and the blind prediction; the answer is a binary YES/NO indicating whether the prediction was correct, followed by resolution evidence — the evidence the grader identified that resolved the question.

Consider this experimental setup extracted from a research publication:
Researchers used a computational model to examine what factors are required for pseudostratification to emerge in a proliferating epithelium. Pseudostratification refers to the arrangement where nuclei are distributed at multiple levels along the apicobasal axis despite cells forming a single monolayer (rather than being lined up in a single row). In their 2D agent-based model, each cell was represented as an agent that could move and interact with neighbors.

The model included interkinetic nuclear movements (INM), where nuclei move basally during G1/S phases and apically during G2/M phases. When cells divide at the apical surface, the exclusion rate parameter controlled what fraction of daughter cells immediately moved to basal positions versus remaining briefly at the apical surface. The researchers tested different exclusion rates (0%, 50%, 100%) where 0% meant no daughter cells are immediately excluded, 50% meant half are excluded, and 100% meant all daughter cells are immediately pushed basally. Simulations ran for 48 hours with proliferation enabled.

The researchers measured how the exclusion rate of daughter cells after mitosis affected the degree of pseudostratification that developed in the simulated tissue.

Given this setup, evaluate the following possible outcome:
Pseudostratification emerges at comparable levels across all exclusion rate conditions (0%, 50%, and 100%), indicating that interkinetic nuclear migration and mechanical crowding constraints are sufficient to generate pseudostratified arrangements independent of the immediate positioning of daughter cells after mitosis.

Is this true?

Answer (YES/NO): NO